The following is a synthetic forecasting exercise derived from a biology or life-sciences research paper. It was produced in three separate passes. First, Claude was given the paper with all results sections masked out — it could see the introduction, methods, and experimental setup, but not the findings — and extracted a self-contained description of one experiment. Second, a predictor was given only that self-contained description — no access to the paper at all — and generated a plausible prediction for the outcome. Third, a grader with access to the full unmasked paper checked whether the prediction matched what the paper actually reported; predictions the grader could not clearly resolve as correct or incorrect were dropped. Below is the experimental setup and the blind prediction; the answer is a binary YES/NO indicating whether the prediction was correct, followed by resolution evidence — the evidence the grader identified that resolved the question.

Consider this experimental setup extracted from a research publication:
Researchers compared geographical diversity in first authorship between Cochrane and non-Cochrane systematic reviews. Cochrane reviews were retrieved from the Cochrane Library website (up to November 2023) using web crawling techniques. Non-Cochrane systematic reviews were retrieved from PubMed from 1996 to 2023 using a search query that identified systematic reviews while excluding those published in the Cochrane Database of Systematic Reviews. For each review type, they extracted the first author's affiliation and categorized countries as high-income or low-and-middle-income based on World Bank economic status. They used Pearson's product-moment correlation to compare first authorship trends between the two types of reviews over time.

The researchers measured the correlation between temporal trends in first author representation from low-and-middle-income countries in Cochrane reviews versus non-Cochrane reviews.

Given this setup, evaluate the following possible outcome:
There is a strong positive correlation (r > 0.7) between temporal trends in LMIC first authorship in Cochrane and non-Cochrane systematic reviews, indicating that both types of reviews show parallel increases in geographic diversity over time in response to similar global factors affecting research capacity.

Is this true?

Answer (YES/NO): NO